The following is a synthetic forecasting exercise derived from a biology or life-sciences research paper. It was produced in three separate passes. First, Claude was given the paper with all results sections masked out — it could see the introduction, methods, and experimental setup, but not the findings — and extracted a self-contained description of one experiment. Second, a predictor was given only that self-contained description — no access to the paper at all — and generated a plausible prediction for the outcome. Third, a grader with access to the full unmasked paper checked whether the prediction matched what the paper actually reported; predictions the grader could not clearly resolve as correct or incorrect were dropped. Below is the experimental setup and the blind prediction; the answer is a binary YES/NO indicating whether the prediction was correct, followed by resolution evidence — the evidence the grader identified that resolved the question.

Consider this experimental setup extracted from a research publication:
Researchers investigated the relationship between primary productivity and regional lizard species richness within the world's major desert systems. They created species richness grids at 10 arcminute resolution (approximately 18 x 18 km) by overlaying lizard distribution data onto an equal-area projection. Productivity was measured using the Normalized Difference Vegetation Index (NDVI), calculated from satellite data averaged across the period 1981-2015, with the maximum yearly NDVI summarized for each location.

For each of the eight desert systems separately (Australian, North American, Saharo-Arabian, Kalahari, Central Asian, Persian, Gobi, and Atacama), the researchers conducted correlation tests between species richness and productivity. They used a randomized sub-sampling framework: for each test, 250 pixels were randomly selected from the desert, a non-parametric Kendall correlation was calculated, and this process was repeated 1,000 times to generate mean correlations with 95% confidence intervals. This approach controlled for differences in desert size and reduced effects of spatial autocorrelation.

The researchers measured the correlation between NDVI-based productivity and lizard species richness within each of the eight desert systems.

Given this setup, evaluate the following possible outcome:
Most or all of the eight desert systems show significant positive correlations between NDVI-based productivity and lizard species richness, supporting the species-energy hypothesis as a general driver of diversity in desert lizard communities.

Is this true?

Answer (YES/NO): NO